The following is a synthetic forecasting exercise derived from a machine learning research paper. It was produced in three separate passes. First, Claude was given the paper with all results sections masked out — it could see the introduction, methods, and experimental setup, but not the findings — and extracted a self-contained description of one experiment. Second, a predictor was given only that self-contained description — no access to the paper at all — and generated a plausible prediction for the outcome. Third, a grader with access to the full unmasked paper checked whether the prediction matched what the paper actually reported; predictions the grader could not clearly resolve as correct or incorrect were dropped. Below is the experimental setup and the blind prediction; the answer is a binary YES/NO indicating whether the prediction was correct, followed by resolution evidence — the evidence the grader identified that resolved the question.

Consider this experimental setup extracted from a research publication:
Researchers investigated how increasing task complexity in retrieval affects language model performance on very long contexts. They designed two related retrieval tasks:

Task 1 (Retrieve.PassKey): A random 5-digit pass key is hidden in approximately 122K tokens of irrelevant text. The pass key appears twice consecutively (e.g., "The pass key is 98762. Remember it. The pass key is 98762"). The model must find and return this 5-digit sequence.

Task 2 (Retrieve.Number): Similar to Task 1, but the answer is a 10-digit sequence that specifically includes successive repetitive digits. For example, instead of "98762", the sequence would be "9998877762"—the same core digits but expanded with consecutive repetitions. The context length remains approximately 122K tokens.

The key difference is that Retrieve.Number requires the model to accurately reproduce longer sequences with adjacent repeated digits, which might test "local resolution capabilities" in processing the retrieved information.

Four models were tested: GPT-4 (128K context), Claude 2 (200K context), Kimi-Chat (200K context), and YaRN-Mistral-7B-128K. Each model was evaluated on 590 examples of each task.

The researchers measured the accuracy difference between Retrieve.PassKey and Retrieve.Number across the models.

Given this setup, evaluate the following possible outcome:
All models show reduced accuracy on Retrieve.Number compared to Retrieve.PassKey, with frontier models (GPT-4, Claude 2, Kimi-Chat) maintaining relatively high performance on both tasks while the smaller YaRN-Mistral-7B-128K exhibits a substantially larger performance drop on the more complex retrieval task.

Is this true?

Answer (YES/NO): NO